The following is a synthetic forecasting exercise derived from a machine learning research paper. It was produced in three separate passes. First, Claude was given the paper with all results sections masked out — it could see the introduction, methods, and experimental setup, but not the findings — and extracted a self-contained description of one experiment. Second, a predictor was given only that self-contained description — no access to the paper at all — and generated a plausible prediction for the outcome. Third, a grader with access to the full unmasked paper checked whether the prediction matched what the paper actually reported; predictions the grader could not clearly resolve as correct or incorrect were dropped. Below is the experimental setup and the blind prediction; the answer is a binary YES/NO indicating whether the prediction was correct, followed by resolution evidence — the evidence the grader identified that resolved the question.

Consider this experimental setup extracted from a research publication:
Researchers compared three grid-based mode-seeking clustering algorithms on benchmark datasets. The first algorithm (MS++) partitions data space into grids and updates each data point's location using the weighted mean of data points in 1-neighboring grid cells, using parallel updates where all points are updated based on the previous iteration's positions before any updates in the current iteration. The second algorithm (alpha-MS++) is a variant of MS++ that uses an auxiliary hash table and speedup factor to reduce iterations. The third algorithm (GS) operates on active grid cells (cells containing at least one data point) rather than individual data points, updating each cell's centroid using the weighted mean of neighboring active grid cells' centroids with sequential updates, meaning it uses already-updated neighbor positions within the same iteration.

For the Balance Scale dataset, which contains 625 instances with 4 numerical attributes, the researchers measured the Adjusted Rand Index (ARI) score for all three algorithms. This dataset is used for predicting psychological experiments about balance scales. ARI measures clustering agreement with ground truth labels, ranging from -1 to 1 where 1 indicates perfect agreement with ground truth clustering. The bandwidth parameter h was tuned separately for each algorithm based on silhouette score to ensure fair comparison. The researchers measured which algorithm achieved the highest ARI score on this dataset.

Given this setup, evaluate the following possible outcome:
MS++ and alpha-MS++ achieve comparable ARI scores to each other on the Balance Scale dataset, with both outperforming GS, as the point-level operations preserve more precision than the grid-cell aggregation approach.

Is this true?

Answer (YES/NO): YES